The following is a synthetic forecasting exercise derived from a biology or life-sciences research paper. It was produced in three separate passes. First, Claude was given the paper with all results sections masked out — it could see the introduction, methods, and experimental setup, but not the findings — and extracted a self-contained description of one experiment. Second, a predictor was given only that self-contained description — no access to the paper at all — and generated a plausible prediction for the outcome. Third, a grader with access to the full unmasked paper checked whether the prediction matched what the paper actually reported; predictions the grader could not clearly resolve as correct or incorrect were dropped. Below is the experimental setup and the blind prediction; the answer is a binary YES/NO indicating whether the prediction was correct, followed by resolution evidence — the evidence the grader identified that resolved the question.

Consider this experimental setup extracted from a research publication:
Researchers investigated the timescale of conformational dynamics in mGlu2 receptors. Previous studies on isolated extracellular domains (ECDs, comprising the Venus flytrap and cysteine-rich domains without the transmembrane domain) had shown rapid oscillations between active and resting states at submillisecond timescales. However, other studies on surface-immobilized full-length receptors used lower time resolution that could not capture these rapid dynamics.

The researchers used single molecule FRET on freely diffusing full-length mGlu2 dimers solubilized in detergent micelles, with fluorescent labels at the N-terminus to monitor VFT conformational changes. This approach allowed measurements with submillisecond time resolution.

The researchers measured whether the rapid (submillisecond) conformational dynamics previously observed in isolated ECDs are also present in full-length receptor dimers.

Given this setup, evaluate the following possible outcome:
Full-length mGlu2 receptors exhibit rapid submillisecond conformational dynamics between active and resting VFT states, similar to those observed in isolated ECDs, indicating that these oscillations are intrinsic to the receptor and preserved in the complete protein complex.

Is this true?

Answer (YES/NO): YES